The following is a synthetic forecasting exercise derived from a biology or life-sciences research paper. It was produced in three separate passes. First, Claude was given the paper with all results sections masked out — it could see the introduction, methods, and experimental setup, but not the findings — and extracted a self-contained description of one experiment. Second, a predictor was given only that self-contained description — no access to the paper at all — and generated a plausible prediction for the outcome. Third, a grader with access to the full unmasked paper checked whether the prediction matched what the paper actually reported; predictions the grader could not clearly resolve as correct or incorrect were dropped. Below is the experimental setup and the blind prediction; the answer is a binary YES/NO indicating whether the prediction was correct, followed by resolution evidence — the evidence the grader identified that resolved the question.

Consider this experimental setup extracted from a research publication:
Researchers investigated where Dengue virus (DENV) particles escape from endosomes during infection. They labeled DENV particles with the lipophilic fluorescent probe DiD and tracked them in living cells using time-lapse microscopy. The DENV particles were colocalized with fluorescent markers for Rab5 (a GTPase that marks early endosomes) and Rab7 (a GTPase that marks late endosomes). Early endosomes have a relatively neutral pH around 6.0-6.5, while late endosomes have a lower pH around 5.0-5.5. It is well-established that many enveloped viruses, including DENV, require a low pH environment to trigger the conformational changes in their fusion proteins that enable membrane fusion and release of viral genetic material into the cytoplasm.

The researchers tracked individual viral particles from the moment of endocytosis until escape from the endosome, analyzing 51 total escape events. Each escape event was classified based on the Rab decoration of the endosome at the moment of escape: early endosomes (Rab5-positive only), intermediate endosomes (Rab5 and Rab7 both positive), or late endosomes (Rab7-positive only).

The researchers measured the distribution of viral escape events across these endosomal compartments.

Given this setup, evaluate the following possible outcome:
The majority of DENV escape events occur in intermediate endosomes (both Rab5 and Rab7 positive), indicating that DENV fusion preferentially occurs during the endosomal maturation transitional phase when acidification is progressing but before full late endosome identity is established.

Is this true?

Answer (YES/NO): NO